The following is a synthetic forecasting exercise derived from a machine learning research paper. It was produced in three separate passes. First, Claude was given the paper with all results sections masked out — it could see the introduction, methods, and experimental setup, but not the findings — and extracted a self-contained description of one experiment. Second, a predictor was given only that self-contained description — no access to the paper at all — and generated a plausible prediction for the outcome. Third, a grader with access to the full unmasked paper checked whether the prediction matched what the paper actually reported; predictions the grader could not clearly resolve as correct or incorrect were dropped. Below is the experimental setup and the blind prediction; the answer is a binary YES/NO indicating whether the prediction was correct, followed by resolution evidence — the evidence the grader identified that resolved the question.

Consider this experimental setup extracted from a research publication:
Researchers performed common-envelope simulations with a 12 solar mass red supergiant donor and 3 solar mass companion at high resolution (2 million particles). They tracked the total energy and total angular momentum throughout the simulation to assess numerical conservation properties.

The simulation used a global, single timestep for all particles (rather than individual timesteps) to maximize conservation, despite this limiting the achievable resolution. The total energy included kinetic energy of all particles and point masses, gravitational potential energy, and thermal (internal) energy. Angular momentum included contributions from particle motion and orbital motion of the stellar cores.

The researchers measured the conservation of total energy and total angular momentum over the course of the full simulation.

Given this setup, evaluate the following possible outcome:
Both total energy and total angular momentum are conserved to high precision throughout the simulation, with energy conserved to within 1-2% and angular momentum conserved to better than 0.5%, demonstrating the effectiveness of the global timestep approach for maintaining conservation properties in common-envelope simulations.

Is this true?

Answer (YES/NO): NO